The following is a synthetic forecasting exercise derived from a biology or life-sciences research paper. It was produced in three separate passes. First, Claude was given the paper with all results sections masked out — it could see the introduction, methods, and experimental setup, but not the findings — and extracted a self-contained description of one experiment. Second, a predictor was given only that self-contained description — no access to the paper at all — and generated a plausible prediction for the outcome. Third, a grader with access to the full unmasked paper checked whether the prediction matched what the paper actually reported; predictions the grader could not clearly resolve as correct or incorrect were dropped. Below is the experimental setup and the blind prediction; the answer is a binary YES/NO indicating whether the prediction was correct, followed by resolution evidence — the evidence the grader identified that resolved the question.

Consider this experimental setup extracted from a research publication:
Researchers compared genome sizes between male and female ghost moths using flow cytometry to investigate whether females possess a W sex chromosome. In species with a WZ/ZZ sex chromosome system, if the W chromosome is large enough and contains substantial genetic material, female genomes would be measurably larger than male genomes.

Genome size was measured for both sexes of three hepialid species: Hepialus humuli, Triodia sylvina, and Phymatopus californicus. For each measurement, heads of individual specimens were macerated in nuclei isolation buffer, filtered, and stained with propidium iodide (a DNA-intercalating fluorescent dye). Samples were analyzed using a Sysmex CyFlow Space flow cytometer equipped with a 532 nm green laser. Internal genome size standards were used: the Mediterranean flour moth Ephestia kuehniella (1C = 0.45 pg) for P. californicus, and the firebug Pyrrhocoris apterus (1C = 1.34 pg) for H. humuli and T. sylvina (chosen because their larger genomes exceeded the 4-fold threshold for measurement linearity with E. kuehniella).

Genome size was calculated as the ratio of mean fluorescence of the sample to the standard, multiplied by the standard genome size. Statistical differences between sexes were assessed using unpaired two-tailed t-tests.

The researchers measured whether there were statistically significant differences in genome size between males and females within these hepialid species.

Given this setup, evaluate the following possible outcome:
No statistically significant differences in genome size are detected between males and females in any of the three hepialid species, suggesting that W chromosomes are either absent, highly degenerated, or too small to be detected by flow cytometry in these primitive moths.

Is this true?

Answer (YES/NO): NO